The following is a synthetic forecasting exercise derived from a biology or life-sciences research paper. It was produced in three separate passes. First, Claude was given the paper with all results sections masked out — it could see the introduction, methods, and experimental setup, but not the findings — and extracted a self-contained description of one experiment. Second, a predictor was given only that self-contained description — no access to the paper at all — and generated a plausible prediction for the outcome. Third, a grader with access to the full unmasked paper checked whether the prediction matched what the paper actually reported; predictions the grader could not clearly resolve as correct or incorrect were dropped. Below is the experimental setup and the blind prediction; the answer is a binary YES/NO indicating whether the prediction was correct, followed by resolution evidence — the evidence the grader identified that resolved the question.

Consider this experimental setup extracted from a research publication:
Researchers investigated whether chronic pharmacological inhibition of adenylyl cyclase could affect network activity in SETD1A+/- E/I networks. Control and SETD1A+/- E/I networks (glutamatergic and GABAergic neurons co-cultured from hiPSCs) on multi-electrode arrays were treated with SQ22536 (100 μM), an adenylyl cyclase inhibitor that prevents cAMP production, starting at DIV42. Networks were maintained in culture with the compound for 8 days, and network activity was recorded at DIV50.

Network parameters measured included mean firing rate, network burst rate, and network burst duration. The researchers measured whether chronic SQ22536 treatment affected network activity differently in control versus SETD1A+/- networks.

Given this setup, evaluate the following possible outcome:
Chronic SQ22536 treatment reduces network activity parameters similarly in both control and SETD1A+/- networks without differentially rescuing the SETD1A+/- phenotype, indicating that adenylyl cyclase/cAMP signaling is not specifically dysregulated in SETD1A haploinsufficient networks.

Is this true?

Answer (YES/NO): NO